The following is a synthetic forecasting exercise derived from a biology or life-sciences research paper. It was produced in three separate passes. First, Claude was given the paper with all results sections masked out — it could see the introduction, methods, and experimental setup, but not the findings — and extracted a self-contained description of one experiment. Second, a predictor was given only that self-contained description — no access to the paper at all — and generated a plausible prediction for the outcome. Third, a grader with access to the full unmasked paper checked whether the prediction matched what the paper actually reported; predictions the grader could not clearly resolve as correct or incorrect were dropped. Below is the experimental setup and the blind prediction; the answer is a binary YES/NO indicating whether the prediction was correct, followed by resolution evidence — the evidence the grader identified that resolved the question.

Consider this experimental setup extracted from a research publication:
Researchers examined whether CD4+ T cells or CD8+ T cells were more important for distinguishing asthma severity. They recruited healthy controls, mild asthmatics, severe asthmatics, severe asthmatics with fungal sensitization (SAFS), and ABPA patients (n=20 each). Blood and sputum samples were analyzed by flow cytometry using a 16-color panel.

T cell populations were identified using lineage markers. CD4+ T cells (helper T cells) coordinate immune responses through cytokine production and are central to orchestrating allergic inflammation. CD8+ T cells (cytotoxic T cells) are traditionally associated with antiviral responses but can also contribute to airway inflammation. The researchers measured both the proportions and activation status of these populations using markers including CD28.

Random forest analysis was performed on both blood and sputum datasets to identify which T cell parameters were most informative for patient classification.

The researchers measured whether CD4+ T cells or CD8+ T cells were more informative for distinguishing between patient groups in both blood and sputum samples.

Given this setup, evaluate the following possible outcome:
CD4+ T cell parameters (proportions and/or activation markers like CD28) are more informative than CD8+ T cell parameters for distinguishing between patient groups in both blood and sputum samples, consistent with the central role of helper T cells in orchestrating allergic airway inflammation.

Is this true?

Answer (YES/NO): YES